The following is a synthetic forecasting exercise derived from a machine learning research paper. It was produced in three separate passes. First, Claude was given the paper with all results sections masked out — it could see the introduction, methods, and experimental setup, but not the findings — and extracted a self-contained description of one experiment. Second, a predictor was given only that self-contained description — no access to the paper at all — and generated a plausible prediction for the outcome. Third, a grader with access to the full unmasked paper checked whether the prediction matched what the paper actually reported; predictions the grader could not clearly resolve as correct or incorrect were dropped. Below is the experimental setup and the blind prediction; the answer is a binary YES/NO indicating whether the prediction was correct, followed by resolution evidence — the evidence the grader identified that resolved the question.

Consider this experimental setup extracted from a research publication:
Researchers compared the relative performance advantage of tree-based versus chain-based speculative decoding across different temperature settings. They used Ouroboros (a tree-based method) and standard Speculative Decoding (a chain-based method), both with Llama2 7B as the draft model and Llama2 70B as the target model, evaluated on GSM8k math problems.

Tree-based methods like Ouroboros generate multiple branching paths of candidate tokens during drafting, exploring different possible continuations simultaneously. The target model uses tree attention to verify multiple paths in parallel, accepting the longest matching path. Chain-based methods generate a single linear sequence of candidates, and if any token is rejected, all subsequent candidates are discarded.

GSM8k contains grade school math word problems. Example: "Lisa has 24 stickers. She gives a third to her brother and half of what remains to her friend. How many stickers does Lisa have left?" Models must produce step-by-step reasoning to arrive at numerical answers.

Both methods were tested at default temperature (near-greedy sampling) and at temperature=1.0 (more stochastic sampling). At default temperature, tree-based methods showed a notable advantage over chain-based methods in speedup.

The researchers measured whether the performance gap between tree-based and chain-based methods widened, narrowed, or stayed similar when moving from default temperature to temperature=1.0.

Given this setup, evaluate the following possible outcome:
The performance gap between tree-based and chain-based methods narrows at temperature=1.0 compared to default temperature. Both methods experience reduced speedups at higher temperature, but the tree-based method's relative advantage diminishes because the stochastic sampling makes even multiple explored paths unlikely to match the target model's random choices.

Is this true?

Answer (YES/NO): YES